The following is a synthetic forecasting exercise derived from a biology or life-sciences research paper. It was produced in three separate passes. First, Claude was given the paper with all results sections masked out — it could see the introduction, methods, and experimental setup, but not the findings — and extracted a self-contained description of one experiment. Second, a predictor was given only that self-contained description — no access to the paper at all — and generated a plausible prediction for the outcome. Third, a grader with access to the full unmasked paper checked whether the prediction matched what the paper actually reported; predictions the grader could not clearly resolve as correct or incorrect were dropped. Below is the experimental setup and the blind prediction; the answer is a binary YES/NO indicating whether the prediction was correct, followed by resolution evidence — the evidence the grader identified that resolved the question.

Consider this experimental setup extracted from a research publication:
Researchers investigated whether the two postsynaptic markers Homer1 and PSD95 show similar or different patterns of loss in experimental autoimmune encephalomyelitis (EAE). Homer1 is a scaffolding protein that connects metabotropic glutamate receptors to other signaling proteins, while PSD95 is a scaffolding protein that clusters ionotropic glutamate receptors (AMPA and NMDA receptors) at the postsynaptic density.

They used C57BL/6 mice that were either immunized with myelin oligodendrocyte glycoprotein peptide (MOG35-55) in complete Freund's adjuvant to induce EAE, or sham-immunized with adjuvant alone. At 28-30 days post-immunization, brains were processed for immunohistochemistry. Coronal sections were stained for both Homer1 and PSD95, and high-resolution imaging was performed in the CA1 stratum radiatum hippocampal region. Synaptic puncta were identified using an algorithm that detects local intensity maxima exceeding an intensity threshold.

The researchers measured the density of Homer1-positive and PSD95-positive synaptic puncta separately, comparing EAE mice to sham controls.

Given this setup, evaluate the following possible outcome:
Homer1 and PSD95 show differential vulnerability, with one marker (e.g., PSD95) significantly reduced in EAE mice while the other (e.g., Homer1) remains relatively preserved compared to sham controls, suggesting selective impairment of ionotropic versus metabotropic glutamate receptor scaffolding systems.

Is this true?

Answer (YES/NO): NO